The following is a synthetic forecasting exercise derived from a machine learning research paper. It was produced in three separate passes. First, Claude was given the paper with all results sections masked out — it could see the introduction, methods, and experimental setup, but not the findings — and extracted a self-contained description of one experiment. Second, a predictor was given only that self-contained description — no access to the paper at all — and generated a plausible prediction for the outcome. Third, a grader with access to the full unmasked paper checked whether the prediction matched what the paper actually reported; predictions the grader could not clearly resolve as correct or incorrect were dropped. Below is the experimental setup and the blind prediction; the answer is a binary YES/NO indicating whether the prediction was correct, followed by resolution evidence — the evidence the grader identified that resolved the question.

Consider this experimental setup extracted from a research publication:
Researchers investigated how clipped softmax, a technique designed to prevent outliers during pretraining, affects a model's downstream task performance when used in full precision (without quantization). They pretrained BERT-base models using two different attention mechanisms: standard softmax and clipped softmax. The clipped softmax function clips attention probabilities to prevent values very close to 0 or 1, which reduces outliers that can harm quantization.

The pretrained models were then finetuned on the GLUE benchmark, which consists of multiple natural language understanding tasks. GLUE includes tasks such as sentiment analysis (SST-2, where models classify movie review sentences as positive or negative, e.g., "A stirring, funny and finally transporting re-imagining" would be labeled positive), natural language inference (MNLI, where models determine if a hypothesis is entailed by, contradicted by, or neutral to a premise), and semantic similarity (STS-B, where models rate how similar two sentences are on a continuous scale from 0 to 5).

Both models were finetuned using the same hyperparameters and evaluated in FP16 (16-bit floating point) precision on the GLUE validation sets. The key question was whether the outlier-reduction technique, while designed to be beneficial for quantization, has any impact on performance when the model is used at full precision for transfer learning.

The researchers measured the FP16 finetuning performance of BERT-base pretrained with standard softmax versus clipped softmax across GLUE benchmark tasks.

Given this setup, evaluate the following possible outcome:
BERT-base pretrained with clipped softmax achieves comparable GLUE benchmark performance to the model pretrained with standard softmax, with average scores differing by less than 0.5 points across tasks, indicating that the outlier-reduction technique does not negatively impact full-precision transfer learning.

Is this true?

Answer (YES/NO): NO